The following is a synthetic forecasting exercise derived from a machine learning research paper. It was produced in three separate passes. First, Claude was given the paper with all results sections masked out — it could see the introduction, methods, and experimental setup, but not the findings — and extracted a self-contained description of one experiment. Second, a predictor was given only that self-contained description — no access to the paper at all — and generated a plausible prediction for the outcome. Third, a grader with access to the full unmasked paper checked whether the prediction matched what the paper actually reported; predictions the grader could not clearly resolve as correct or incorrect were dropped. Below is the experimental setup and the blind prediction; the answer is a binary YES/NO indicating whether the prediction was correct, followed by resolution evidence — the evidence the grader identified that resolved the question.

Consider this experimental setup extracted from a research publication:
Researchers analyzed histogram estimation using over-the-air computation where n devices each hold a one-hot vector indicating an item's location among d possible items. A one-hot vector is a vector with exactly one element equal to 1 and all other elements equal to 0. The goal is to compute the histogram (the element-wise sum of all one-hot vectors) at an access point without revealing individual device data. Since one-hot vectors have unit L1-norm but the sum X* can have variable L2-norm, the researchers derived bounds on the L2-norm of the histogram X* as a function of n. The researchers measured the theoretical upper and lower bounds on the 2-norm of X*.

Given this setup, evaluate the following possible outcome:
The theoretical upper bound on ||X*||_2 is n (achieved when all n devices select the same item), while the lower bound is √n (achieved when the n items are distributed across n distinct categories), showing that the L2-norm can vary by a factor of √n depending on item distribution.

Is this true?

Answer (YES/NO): YES